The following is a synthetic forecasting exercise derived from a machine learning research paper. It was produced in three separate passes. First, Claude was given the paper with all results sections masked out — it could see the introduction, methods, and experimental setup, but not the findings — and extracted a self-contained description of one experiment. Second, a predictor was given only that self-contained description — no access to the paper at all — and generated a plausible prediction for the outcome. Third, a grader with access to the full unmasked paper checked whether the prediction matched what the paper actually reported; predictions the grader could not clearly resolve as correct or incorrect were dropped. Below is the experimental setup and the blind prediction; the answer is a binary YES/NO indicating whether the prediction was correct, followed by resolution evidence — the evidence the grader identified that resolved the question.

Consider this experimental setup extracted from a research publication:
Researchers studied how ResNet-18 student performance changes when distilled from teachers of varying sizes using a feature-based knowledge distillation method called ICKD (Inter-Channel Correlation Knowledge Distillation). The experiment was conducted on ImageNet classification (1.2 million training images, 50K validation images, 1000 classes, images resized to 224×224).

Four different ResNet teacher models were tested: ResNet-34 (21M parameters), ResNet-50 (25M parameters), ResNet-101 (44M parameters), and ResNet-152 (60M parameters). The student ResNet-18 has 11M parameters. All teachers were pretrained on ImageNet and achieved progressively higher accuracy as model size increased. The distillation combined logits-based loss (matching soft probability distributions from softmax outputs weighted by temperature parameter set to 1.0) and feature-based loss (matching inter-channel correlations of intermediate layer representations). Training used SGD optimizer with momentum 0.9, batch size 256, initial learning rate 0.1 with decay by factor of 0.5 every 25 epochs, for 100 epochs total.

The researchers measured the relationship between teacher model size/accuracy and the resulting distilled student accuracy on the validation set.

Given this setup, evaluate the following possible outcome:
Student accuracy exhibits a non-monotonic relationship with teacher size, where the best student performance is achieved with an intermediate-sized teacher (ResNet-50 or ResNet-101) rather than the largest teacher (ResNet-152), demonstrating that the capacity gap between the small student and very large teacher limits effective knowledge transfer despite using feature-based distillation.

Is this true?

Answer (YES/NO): NO